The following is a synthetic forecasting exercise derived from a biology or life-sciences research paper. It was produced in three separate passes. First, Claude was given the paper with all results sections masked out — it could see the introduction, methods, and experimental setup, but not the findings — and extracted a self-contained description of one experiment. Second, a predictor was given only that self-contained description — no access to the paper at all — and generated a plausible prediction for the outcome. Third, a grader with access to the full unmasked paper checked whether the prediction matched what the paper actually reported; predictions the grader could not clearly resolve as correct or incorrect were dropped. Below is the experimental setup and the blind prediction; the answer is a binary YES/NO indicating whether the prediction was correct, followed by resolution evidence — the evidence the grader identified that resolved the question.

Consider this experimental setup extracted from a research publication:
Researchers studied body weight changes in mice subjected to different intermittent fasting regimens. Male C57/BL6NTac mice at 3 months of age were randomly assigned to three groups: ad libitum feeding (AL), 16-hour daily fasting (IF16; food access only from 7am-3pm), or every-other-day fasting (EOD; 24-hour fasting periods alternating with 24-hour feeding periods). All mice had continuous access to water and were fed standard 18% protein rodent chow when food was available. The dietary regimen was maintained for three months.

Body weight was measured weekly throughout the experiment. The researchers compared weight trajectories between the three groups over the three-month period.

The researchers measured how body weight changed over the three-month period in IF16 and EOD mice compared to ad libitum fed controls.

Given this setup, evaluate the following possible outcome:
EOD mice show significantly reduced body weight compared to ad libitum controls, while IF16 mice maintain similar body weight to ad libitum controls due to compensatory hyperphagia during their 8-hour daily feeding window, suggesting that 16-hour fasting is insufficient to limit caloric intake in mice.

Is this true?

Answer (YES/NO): NO